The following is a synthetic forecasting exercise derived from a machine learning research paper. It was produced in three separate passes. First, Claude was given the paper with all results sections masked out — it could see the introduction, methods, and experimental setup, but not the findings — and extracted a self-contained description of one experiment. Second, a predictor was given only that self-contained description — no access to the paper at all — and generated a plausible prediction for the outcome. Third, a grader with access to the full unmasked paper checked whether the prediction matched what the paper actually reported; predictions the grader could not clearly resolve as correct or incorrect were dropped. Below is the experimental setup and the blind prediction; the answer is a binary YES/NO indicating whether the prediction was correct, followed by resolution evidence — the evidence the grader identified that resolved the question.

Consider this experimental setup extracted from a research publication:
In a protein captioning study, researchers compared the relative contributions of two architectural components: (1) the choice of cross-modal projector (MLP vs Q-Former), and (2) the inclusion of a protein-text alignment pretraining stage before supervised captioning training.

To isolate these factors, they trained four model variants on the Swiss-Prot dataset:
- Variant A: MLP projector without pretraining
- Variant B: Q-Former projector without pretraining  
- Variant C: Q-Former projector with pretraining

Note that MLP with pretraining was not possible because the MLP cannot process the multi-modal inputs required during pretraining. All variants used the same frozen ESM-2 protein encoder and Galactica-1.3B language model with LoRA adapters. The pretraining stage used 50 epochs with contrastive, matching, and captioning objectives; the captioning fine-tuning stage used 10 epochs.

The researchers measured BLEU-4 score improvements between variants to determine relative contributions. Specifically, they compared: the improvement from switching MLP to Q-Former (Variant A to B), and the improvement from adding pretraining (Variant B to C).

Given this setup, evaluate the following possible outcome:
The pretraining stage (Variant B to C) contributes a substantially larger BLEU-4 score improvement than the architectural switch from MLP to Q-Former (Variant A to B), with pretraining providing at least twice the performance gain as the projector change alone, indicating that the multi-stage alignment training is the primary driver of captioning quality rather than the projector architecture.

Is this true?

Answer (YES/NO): YES